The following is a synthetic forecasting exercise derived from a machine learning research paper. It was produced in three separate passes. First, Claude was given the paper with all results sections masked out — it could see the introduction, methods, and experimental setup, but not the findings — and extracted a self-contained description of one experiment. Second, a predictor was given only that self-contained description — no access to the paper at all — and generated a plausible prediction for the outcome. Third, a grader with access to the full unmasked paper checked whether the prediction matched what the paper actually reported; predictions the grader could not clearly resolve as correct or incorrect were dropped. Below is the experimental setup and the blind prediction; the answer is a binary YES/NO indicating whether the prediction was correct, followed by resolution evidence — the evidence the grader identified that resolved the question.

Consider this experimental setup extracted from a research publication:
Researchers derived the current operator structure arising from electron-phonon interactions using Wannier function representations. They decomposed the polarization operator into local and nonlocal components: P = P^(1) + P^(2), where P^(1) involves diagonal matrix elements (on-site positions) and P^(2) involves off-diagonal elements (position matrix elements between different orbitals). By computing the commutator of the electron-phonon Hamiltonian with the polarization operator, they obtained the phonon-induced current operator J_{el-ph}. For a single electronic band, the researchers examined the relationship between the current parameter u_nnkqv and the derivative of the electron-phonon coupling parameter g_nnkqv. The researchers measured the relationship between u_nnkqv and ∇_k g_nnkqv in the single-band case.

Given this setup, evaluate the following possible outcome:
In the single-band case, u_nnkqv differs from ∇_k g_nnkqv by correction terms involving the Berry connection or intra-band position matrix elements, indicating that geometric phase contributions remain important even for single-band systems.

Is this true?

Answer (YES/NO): NO